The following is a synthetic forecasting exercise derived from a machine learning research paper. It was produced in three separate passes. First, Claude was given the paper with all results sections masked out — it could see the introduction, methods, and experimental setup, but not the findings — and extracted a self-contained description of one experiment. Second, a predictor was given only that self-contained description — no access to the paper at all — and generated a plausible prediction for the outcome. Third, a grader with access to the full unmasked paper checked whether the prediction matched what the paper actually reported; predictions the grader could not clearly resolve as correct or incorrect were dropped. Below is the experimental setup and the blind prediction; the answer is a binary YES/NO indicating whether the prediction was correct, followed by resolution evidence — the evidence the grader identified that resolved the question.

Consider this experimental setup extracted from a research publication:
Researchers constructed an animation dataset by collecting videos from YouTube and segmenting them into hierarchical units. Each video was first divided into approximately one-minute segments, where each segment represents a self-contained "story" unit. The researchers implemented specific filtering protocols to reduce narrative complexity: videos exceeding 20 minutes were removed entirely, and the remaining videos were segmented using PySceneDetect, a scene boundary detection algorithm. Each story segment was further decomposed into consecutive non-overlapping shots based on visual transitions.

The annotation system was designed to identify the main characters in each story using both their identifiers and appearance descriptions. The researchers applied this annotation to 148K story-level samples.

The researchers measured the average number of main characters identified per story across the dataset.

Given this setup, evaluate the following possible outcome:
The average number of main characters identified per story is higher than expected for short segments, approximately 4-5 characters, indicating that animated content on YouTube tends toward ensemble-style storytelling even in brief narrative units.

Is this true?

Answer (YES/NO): NO